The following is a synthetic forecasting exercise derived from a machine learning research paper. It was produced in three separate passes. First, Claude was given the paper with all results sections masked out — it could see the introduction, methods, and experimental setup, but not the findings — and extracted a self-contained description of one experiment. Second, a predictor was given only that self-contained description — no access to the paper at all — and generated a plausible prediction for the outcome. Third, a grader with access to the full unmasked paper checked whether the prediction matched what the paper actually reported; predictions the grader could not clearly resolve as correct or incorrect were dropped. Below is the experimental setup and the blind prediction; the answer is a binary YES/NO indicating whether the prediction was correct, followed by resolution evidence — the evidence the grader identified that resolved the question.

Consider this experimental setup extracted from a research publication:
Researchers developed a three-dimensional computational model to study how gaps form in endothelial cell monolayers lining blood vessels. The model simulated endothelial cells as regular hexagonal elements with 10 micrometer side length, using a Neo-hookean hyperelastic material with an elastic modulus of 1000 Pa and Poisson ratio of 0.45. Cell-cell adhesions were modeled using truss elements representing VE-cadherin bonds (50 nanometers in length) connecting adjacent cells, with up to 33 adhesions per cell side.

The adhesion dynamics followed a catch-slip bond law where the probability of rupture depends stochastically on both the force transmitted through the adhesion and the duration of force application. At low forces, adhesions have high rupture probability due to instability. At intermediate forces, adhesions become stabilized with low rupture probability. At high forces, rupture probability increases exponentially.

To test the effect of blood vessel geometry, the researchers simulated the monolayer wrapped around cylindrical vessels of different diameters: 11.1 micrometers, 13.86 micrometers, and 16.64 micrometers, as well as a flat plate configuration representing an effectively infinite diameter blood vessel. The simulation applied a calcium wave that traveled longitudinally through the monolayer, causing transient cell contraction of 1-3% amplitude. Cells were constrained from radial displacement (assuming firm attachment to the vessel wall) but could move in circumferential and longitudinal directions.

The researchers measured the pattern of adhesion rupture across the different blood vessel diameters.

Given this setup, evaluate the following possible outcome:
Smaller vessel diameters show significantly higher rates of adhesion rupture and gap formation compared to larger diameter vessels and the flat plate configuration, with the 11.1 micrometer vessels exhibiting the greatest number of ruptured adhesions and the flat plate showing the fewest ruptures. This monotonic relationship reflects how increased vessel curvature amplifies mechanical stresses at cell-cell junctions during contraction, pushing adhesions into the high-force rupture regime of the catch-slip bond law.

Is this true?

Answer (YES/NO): NO